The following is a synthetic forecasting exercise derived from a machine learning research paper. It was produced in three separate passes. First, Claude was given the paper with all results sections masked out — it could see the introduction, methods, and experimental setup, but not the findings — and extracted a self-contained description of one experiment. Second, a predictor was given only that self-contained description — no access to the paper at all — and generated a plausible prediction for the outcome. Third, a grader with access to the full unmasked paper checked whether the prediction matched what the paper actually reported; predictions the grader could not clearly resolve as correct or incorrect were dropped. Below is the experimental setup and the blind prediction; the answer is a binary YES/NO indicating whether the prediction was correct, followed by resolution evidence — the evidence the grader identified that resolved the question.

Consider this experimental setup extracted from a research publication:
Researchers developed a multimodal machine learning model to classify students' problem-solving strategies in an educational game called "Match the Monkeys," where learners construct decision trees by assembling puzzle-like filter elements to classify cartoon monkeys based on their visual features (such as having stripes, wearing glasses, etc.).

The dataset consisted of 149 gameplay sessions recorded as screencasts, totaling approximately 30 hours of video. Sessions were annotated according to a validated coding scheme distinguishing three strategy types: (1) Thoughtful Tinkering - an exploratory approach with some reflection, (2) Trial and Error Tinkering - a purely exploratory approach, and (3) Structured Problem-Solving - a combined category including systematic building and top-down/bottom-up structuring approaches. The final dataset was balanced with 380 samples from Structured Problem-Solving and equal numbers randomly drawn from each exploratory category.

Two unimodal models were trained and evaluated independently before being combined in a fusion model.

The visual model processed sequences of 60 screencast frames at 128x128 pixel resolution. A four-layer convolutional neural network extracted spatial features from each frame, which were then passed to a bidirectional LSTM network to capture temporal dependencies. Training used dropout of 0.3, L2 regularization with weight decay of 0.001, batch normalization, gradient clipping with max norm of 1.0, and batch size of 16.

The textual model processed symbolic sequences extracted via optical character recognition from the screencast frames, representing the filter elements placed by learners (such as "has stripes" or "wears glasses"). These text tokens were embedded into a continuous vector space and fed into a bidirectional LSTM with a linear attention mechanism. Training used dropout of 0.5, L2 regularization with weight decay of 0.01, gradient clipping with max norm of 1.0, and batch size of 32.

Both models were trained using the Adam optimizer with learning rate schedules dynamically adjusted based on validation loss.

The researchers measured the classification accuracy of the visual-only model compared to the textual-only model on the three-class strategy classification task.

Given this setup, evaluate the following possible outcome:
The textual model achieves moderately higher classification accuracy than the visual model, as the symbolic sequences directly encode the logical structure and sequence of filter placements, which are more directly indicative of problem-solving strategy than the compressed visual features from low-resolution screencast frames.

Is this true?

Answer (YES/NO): NO